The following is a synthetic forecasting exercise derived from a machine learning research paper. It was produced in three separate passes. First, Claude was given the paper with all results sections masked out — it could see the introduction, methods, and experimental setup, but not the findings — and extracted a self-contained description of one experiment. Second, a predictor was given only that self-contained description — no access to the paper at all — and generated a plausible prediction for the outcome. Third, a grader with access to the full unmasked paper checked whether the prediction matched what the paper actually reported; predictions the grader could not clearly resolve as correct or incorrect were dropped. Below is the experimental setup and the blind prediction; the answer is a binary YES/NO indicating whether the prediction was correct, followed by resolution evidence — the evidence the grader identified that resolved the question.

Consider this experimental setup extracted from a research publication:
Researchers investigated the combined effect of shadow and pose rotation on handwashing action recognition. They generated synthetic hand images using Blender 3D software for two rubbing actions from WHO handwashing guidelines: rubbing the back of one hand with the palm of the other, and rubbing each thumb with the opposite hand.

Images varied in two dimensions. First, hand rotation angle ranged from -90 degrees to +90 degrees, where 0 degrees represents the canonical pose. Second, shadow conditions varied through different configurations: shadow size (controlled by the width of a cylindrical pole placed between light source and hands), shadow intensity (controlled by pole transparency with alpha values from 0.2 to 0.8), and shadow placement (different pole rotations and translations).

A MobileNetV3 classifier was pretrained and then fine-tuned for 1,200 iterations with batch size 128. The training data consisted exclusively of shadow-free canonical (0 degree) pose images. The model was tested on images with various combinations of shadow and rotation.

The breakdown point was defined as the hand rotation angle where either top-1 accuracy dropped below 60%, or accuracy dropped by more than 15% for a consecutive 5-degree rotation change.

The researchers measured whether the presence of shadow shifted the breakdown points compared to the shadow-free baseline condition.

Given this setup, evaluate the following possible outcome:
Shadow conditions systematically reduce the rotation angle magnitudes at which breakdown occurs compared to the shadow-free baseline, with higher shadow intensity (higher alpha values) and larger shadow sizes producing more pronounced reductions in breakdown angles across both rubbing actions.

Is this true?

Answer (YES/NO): NO